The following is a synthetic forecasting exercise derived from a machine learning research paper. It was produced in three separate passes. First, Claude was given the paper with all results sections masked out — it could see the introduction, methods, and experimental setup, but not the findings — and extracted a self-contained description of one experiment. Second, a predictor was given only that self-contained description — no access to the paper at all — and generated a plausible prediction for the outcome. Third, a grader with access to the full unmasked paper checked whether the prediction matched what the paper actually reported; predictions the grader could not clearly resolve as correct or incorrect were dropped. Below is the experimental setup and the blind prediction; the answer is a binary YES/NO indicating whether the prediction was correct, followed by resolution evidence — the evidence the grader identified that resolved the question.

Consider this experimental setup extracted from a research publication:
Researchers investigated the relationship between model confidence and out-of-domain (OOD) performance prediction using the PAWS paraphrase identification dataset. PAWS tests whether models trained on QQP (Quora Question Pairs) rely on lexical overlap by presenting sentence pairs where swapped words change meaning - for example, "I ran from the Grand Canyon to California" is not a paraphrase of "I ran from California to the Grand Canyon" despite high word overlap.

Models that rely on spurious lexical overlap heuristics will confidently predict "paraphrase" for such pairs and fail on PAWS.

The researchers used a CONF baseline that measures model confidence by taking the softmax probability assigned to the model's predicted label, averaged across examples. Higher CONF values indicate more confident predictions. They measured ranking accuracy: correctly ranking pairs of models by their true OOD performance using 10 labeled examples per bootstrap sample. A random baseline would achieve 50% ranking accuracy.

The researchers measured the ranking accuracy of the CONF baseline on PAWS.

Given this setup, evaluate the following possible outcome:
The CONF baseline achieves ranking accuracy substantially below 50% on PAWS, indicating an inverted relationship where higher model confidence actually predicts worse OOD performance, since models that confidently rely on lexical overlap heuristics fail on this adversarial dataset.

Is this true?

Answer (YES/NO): YES